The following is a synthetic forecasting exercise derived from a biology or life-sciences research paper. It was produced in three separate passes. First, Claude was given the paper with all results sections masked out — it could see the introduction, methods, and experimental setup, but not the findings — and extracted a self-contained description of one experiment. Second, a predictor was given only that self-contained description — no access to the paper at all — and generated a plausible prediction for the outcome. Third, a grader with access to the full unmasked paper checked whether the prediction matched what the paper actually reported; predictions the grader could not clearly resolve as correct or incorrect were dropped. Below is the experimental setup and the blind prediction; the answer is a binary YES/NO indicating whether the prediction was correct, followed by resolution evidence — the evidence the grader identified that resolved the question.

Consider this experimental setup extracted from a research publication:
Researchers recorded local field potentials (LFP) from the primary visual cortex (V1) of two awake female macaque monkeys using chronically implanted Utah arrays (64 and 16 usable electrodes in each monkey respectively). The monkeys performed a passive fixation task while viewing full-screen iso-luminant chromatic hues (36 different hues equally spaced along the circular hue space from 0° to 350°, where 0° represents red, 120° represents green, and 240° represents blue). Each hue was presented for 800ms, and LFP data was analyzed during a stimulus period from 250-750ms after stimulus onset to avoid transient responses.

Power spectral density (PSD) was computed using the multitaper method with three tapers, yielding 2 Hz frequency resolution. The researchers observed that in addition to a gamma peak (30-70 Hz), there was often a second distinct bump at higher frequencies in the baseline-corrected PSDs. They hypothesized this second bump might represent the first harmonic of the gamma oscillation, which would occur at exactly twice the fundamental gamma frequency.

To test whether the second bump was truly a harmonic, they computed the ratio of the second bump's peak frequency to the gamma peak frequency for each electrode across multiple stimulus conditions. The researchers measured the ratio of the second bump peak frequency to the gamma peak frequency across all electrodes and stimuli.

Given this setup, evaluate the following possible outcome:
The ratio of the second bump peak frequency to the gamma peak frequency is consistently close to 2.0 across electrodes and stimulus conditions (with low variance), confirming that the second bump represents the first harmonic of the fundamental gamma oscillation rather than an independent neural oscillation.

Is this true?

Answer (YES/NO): YES